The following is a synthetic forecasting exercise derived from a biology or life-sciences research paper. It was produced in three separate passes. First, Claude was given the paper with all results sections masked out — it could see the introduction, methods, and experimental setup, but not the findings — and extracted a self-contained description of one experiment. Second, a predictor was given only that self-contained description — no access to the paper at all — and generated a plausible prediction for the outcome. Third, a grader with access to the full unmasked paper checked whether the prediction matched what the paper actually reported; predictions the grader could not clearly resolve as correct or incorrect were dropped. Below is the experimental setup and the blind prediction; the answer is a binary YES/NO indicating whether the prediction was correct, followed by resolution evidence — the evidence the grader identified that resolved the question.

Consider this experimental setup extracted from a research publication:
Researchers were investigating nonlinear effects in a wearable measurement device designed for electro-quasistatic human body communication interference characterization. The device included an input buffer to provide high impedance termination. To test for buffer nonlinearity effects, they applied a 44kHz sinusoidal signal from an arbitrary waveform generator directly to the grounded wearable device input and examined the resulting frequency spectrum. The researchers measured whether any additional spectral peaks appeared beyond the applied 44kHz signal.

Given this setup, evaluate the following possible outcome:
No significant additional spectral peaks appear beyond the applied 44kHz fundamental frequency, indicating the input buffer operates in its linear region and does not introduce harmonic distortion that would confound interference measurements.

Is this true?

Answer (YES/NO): NO